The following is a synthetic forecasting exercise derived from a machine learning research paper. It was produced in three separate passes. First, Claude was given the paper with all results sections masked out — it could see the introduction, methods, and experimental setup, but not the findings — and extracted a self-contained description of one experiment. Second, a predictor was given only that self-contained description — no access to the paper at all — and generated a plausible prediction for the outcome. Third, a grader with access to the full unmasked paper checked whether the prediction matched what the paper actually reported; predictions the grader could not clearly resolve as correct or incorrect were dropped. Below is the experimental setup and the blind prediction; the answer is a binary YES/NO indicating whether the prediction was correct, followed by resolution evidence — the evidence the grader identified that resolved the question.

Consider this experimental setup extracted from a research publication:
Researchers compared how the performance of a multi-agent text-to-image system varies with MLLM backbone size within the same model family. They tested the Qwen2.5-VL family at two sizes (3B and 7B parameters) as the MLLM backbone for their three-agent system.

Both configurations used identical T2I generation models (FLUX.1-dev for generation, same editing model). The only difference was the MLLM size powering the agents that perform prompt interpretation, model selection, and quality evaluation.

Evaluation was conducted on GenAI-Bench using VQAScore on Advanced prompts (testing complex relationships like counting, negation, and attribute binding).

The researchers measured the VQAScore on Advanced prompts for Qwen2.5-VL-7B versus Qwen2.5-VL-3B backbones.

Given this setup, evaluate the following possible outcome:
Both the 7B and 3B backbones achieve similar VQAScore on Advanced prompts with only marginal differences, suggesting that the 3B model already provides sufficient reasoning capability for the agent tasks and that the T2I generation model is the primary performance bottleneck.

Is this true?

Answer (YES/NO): NO